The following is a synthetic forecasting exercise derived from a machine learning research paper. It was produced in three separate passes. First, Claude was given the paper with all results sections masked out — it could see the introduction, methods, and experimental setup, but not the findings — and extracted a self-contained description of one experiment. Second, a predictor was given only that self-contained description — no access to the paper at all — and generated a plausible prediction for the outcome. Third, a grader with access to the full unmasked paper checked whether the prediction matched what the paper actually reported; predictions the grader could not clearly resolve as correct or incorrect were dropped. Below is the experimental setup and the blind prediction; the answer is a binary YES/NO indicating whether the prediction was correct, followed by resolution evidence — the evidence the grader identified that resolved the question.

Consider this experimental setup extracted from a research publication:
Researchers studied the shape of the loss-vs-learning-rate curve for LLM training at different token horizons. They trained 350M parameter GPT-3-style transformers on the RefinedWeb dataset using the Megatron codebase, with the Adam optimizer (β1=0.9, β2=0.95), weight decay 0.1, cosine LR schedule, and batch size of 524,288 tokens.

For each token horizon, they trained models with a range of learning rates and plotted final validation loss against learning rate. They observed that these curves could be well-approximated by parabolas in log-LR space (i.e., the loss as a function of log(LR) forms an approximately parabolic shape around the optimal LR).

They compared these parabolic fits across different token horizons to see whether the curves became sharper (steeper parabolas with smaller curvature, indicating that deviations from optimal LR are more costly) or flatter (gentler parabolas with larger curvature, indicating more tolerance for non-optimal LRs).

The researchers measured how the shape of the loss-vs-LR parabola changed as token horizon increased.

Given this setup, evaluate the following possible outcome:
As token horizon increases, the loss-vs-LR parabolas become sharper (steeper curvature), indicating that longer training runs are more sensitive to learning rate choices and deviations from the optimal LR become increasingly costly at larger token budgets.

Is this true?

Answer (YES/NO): NO